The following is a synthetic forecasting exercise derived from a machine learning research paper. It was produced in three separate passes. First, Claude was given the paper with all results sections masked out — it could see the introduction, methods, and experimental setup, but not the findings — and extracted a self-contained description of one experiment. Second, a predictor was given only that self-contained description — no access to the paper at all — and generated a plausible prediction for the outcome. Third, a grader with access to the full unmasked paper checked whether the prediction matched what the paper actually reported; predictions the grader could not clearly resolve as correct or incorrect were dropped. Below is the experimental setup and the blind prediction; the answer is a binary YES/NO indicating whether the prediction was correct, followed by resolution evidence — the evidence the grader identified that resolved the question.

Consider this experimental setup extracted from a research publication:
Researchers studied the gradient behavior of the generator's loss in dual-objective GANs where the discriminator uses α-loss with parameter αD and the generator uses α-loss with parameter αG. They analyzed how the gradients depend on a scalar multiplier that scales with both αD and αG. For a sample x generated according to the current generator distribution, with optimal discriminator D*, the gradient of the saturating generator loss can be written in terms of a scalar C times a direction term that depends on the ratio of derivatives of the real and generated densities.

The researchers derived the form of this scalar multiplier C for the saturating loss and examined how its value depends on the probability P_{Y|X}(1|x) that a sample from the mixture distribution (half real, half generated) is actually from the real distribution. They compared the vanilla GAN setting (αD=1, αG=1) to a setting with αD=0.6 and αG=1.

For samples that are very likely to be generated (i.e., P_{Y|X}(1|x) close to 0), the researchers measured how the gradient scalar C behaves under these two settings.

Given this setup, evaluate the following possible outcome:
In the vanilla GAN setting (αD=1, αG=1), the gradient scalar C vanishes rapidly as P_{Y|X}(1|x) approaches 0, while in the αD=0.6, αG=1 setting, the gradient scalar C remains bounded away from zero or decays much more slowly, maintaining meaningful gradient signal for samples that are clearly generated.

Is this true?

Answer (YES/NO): YES